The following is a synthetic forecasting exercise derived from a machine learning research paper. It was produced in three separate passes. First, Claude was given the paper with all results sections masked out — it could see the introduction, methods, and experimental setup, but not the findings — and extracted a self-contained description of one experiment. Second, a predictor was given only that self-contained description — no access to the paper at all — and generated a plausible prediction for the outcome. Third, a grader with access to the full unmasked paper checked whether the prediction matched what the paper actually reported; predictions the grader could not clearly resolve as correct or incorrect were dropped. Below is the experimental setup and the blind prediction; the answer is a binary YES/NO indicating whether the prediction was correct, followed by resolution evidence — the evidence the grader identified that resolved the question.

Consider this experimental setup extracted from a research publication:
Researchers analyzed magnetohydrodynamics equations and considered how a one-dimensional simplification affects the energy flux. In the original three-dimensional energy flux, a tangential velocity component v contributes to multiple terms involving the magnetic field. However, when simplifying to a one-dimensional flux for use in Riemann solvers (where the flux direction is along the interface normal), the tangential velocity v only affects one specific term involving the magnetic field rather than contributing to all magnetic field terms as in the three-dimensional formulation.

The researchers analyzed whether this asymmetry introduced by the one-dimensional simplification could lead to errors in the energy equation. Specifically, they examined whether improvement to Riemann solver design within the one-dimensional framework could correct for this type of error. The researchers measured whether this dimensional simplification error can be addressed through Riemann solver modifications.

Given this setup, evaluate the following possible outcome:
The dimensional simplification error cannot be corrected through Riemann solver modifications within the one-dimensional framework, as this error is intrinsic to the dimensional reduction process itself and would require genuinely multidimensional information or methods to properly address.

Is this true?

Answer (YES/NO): YES